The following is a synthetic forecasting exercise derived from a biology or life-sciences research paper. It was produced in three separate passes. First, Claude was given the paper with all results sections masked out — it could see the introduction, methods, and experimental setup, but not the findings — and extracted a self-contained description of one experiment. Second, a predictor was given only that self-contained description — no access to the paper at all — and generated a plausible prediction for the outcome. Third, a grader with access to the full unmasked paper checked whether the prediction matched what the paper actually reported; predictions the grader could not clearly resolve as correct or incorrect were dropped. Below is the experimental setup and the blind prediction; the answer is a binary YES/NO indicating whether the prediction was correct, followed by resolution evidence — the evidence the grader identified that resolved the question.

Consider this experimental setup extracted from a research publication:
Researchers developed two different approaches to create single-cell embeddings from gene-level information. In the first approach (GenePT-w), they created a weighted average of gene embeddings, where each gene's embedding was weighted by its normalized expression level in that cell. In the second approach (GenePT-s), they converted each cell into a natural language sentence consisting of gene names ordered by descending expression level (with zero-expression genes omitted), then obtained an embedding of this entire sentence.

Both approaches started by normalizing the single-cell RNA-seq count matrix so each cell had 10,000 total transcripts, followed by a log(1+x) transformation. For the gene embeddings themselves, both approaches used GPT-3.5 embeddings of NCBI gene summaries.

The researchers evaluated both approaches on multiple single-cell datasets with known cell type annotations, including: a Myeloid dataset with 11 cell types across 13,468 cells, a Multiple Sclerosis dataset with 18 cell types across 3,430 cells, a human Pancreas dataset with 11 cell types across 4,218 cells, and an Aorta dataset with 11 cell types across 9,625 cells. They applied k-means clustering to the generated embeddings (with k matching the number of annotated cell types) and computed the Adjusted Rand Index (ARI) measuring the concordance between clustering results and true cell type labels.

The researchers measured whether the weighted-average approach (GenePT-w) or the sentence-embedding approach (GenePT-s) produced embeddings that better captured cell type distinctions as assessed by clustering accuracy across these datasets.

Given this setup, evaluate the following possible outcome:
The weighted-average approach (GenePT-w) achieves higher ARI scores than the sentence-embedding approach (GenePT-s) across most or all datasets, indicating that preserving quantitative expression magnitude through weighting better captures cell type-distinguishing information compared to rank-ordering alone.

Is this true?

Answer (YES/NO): NO